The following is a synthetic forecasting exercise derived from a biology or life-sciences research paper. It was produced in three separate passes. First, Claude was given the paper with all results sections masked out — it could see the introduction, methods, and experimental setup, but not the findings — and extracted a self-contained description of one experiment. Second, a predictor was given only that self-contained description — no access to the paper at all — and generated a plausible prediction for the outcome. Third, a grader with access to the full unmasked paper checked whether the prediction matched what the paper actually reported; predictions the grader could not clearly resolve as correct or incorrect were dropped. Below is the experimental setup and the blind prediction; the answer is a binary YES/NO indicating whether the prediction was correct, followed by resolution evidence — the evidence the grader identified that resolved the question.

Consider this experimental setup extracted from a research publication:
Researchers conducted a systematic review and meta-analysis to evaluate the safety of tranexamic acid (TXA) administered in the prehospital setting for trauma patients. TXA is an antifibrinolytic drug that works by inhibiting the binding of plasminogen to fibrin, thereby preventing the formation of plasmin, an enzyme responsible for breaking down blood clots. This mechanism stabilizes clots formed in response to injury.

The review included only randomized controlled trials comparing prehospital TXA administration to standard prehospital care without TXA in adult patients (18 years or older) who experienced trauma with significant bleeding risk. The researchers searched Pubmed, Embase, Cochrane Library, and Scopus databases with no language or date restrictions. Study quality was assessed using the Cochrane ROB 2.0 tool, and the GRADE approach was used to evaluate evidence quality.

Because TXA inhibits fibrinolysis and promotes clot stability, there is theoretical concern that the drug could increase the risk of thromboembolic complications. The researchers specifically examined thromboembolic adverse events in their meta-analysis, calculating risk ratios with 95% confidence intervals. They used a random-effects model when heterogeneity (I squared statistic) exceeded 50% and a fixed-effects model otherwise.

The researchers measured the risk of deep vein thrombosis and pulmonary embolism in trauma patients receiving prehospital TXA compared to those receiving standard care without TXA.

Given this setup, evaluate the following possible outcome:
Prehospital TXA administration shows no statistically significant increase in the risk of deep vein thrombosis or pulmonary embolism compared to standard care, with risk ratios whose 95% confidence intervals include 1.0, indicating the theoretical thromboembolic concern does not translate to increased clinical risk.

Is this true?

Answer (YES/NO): YES